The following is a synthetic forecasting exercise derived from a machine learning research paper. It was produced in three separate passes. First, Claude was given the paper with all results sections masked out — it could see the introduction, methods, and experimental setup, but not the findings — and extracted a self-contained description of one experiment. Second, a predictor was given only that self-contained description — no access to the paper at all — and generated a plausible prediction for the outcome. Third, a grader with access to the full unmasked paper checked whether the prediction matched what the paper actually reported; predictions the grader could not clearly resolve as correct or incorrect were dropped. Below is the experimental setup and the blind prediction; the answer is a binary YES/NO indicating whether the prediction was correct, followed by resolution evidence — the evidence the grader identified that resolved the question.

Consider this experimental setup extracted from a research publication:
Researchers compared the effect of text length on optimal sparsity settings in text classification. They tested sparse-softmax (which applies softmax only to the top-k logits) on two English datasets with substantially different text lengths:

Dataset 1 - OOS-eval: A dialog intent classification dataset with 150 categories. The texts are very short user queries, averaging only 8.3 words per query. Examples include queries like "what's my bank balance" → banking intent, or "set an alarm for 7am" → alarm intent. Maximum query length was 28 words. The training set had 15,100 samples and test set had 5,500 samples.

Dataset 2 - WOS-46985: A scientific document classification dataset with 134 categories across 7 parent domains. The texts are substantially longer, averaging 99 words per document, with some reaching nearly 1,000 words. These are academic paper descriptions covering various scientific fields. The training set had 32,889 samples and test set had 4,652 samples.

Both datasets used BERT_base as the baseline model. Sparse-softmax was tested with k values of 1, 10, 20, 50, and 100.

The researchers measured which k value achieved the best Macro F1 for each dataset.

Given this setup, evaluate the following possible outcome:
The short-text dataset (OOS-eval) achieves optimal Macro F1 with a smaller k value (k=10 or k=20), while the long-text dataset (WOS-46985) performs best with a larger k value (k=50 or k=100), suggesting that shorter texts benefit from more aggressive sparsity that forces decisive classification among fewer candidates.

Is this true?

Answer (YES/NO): NO